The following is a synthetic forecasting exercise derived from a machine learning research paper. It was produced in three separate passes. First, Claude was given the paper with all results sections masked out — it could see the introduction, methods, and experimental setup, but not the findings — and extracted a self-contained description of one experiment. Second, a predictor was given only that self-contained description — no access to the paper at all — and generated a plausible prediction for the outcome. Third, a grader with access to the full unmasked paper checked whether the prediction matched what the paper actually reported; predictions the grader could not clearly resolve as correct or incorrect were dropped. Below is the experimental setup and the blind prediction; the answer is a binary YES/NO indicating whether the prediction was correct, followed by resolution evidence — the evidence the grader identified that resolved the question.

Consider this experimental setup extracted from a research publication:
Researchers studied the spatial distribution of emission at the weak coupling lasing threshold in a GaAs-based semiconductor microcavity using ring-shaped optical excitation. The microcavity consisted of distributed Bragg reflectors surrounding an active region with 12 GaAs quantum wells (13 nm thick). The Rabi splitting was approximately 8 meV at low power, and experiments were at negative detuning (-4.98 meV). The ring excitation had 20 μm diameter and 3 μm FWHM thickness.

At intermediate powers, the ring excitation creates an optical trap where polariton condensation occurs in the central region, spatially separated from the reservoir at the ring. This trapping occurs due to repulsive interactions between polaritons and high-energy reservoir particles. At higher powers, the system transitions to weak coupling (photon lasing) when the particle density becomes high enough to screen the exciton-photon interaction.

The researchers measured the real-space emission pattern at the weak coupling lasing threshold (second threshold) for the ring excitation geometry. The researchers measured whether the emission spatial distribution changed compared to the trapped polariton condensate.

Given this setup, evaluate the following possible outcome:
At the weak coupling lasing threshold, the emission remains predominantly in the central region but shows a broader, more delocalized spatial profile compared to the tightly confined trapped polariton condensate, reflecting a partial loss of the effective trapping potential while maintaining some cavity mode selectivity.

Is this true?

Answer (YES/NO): NO